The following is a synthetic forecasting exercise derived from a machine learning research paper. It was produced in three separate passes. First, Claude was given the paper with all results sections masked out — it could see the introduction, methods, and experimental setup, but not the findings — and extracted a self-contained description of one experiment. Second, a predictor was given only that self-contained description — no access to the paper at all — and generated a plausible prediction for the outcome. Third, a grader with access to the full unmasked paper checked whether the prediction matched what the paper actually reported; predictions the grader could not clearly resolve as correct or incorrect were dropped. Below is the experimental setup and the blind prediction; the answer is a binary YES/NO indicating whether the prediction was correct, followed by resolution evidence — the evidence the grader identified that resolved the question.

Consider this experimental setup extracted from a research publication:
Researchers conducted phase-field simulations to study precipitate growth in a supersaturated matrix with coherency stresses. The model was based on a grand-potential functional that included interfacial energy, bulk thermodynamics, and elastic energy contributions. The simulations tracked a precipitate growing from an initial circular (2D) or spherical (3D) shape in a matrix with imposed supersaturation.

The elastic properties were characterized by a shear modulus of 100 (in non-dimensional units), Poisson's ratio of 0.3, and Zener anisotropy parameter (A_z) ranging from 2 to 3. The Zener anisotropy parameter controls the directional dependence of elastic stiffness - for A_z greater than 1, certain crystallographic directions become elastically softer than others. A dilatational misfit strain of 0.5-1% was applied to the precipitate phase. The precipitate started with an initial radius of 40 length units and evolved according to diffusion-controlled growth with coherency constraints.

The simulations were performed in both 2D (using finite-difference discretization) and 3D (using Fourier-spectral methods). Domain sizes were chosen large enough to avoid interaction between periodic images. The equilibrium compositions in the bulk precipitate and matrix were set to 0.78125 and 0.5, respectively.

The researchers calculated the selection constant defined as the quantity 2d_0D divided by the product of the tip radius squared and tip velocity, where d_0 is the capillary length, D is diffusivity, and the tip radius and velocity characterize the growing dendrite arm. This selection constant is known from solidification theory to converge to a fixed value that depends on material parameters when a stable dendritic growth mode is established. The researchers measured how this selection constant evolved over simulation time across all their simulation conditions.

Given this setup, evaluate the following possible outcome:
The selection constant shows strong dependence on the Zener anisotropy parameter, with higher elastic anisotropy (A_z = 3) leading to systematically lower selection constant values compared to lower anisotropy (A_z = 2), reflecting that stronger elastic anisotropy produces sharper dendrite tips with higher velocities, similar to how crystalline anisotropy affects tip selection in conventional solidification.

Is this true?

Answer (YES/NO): NO